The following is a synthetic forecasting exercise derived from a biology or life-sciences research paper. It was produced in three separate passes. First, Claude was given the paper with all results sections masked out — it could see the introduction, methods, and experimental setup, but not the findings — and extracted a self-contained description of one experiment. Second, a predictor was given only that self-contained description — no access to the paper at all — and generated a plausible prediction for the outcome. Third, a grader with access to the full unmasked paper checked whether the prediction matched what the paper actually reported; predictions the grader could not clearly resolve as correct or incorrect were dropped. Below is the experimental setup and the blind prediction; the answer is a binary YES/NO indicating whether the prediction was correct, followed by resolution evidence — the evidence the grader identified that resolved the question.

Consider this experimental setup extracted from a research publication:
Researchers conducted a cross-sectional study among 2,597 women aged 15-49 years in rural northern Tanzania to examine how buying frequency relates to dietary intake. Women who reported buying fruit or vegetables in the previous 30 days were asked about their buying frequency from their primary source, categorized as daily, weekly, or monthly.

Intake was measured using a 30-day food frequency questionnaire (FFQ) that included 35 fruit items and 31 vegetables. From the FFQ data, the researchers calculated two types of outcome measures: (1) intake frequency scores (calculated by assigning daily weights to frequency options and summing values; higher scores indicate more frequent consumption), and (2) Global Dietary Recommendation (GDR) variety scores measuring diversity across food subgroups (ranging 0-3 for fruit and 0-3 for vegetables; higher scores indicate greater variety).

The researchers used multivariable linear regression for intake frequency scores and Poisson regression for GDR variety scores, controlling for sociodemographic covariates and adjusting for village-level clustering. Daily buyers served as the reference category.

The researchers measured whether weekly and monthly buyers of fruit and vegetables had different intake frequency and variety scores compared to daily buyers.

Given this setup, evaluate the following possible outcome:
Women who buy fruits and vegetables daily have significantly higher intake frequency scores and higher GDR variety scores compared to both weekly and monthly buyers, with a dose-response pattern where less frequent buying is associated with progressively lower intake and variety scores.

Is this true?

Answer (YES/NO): YES